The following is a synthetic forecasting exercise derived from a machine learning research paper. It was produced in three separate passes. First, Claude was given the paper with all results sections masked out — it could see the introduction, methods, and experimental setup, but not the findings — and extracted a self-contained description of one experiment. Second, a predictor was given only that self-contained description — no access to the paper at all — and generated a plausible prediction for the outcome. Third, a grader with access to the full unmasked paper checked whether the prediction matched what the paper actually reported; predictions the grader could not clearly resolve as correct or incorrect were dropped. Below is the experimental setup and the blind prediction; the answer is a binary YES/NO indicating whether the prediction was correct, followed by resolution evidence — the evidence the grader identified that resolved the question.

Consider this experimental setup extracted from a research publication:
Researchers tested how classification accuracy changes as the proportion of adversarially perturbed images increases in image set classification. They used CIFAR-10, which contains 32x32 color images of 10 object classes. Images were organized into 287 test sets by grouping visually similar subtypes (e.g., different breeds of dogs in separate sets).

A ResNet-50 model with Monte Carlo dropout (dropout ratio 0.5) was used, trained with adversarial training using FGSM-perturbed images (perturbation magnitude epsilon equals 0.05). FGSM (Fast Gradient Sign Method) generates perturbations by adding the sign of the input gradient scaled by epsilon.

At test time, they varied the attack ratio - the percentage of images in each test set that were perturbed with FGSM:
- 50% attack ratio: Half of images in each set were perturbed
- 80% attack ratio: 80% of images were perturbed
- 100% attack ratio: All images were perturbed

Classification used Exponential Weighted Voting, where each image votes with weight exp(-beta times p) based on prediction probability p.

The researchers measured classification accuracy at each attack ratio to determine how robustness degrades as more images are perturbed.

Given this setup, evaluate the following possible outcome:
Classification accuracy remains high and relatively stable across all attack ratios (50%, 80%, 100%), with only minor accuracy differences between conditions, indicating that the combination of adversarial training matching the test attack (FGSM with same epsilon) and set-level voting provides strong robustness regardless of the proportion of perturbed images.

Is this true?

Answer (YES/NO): YES